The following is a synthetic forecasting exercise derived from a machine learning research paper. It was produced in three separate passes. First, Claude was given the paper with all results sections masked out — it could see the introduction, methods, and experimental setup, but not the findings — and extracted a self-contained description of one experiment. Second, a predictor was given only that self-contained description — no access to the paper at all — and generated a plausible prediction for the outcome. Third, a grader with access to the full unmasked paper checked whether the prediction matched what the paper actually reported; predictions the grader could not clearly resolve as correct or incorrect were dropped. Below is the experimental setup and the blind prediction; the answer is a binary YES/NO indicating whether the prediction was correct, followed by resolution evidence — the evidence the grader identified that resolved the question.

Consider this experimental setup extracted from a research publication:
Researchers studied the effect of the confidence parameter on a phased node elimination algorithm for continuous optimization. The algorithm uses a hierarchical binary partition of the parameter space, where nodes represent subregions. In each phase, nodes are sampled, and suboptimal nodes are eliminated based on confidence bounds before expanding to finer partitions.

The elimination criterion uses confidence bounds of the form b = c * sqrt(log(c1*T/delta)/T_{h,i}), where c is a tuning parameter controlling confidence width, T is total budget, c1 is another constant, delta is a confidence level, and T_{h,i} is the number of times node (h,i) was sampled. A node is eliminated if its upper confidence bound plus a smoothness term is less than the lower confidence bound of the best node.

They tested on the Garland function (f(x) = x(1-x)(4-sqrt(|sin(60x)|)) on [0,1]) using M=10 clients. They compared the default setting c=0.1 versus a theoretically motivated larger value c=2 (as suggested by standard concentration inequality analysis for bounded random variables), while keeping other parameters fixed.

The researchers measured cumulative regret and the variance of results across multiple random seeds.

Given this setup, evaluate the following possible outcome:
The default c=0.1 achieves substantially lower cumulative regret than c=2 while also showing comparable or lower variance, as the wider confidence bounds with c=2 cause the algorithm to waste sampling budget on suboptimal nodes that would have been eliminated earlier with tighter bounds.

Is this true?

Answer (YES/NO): NO